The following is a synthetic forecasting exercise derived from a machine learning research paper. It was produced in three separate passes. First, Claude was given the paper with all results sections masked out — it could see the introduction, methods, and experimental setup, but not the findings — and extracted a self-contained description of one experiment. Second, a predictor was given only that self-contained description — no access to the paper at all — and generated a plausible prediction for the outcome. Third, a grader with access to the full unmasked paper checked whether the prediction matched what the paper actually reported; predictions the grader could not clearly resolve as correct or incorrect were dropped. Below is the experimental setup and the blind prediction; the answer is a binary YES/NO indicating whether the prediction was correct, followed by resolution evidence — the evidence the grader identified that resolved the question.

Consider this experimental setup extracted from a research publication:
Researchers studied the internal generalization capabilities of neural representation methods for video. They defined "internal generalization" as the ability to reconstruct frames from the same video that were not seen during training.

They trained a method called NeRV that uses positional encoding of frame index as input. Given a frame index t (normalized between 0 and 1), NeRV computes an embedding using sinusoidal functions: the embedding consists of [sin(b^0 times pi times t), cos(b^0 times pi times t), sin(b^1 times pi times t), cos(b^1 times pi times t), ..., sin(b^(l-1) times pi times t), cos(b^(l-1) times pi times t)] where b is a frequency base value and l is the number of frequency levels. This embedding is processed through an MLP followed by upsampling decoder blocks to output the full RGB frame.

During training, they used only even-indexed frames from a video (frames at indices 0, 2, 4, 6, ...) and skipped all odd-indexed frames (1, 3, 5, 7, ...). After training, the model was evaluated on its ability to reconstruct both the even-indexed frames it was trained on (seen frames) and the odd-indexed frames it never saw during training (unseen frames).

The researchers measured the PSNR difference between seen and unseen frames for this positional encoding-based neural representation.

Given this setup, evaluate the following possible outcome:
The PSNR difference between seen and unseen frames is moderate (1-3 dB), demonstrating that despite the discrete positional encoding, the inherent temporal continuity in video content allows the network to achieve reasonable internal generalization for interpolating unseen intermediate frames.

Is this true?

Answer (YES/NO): NO